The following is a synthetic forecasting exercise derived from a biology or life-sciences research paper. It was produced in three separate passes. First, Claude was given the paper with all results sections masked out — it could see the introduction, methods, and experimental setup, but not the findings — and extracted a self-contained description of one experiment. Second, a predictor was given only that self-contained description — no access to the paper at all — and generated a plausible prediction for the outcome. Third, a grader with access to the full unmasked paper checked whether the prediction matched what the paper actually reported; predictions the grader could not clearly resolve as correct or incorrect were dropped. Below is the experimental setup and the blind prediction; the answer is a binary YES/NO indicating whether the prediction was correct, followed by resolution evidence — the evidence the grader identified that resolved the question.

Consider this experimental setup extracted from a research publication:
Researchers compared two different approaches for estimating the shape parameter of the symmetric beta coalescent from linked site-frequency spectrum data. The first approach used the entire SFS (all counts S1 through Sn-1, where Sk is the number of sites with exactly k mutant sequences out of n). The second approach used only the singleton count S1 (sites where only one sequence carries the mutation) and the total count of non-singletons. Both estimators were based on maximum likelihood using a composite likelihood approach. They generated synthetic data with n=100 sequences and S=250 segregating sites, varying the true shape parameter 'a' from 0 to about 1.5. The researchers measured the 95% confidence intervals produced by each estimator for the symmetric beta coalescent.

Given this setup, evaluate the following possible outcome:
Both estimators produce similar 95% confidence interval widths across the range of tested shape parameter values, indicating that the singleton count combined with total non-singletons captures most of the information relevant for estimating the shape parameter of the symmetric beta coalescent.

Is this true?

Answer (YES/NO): YES